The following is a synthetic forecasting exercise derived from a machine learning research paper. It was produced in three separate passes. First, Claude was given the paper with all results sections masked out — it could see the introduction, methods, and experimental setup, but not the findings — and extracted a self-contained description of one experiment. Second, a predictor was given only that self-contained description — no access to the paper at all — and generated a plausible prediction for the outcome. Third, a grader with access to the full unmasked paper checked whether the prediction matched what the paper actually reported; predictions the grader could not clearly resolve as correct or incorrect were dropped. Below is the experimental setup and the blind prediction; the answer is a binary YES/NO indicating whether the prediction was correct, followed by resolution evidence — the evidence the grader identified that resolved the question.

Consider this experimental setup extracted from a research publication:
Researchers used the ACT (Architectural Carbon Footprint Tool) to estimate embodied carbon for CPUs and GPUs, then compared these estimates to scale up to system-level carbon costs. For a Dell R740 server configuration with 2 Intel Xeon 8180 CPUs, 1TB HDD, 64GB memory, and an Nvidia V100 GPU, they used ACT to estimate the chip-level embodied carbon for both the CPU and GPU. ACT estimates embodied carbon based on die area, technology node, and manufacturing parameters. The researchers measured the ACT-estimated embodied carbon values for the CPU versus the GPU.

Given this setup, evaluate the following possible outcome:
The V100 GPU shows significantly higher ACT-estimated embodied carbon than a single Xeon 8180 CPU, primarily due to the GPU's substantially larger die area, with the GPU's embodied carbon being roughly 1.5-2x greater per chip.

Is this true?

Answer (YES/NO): NO